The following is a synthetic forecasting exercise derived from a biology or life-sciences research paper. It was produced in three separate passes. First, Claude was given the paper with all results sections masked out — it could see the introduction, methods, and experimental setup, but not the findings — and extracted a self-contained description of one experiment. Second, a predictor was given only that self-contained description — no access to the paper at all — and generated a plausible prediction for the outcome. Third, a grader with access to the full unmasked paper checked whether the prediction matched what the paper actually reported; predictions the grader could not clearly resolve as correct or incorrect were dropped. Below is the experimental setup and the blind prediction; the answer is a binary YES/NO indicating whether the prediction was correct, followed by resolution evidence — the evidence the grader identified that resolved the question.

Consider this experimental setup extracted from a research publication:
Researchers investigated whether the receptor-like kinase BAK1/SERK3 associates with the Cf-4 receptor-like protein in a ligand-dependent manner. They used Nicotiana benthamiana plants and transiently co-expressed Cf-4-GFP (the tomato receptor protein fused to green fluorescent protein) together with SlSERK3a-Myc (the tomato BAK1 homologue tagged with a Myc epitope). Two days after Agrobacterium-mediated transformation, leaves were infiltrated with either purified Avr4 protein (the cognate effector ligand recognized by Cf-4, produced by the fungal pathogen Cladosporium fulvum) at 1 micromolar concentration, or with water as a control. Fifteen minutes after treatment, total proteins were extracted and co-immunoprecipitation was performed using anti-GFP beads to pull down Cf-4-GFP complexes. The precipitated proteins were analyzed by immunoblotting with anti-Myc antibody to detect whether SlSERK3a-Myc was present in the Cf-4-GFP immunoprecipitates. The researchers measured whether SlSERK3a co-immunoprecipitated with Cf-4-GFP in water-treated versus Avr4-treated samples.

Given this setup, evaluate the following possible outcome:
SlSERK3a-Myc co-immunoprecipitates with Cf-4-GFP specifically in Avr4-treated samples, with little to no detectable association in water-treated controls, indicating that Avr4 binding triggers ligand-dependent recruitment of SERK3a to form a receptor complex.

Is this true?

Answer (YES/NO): YES